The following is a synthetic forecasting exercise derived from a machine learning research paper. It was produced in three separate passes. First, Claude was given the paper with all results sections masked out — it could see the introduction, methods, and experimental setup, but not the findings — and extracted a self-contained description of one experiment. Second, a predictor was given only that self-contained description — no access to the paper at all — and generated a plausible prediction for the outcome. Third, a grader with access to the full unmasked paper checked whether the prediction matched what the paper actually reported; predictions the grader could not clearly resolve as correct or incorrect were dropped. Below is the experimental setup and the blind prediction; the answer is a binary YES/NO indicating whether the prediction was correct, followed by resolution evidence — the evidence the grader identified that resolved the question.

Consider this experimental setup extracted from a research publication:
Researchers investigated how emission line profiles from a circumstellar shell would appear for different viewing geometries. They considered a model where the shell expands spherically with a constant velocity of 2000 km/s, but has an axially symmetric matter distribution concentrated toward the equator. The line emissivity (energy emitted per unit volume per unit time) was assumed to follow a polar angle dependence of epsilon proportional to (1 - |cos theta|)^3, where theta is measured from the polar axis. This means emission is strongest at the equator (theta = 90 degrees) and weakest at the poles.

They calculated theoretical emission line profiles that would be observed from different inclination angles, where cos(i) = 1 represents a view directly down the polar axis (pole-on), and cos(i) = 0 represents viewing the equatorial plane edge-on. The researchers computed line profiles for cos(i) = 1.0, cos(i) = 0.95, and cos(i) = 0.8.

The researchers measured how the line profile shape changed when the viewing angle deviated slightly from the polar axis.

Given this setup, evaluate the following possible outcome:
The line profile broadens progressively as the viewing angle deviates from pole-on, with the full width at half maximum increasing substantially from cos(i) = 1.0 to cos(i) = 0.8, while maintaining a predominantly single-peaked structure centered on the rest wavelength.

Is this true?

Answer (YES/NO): NO